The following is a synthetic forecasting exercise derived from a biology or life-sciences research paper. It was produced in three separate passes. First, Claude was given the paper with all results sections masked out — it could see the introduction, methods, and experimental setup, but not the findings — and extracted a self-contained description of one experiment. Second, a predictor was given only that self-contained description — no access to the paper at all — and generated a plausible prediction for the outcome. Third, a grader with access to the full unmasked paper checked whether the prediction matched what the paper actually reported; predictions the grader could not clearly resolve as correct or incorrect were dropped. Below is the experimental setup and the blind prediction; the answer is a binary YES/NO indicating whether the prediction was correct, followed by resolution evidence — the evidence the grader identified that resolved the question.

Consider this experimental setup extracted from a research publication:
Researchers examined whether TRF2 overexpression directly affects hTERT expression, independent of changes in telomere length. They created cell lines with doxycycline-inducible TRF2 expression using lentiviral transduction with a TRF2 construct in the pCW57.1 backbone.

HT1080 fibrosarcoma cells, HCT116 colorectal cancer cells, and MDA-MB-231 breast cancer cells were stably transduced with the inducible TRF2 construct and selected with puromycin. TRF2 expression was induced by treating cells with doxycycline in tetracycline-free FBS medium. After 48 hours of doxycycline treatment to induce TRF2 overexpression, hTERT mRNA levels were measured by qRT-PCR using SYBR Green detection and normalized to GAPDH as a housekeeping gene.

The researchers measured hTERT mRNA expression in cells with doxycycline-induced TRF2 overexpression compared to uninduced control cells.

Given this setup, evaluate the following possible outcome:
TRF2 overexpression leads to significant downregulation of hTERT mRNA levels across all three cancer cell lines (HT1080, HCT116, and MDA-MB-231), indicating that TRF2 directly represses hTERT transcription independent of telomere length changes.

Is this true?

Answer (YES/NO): YES